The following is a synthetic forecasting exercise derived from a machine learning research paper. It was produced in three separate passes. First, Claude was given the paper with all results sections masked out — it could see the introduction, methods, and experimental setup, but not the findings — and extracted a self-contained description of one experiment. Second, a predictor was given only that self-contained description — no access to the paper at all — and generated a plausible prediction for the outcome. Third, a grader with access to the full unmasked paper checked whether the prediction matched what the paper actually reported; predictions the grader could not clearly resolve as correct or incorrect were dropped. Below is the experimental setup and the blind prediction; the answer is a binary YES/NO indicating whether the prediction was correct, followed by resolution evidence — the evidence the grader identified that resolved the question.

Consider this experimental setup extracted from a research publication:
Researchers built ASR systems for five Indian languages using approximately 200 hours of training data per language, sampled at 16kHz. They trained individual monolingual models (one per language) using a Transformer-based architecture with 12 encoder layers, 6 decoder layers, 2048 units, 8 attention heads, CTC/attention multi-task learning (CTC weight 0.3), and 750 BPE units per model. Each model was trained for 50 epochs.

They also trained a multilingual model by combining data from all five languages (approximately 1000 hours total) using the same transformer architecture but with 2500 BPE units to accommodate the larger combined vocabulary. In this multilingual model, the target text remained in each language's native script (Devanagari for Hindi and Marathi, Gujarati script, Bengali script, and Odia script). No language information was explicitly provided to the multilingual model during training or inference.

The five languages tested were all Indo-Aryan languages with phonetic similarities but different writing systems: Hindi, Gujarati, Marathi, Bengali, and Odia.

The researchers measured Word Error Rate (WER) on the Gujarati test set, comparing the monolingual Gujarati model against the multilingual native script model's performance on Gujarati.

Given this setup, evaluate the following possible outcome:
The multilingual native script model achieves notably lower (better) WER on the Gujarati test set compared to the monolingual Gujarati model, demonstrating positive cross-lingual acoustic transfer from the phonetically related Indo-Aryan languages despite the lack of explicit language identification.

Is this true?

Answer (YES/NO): NO